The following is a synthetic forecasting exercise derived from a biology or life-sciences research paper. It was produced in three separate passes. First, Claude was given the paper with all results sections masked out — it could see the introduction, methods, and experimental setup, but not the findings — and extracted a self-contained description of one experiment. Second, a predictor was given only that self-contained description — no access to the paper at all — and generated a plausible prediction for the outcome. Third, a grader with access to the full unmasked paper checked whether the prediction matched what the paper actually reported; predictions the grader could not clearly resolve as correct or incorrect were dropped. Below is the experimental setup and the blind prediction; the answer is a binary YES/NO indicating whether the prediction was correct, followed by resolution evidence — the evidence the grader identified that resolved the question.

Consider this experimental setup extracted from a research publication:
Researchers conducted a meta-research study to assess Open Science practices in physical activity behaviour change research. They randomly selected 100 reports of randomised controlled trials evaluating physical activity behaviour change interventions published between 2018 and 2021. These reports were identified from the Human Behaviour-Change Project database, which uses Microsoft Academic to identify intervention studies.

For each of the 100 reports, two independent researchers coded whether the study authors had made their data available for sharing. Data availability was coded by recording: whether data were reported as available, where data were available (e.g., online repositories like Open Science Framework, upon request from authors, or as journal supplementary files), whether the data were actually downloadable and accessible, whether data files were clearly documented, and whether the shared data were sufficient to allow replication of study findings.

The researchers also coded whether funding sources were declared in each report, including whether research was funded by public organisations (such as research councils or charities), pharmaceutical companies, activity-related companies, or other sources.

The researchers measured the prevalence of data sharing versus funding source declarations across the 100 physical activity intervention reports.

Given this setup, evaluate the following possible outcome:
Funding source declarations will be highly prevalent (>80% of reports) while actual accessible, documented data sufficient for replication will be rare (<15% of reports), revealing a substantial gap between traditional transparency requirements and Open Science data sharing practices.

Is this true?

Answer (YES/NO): YES